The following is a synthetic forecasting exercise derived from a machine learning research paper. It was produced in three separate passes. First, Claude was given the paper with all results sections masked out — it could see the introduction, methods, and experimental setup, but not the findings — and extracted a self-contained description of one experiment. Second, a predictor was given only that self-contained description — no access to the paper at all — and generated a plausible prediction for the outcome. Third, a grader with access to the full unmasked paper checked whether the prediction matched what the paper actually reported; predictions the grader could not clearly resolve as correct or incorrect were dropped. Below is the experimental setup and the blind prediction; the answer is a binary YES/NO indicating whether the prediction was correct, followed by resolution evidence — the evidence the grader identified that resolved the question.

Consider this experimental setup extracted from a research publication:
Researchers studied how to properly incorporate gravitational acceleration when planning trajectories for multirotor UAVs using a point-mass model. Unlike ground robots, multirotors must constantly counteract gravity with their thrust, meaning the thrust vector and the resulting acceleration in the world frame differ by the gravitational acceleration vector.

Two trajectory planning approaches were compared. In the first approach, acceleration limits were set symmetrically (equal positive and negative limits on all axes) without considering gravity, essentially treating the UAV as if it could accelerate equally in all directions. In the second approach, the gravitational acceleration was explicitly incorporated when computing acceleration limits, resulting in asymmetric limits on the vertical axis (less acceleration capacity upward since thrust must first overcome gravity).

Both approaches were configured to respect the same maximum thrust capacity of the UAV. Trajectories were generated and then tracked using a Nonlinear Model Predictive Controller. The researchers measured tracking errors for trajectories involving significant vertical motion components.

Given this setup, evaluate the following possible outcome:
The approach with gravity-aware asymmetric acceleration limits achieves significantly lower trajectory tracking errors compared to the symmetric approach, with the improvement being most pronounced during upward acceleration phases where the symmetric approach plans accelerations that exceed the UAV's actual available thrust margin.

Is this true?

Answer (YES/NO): NO